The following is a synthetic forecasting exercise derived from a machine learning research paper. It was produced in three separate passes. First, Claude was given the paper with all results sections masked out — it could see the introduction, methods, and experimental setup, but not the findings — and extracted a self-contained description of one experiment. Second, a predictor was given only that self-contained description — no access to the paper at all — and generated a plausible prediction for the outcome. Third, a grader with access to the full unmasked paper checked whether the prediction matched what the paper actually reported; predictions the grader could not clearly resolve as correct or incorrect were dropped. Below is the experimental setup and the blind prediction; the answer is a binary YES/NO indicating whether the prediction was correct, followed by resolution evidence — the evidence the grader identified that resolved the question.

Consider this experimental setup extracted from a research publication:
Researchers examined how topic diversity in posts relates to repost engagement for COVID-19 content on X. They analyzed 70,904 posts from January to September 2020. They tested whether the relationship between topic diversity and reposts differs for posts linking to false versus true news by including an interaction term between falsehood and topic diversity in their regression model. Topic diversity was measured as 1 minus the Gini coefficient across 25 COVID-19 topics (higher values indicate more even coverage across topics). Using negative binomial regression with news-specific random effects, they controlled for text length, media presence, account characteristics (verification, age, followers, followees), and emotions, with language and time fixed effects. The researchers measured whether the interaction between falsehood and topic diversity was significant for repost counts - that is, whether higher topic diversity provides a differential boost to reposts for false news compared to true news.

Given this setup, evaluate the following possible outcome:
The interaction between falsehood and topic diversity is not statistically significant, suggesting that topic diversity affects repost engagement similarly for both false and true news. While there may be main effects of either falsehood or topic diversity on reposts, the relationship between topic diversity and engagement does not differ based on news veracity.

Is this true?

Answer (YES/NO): NO